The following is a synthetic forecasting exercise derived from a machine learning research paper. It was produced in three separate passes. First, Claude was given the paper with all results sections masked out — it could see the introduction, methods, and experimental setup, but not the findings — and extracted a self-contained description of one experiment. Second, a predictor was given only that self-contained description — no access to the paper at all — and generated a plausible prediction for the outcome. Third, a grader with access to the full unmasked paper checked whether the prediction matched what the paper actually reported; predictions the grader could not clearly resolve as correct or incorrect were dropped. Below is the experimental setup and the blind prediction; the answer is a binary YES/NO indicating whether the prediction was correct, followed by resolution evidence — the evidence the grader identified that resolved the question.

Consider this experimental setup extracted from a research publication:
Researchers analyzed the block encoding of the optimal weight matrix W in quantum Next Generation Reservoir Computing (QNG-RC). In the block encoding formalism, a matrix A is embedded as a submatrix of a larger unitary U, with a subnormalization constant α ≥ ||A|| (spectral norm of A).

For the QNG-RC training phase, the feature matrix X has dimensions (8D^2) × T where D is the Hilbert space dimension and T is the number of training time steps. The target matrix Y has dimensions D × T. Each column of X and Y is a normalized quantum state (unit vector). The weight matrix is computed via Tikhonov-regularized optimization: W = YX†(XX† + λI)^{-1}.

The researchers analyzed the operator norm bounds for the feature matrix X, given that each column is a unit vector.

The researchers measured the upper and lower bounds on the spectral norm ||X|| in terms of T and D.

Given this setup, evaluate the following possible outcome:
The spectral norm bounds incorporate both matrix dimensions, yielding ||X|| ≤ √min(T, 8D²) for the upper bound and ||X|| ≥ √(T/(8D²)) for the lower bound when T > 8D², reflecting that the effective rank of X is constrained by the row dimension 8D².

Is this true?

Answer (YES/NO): NO